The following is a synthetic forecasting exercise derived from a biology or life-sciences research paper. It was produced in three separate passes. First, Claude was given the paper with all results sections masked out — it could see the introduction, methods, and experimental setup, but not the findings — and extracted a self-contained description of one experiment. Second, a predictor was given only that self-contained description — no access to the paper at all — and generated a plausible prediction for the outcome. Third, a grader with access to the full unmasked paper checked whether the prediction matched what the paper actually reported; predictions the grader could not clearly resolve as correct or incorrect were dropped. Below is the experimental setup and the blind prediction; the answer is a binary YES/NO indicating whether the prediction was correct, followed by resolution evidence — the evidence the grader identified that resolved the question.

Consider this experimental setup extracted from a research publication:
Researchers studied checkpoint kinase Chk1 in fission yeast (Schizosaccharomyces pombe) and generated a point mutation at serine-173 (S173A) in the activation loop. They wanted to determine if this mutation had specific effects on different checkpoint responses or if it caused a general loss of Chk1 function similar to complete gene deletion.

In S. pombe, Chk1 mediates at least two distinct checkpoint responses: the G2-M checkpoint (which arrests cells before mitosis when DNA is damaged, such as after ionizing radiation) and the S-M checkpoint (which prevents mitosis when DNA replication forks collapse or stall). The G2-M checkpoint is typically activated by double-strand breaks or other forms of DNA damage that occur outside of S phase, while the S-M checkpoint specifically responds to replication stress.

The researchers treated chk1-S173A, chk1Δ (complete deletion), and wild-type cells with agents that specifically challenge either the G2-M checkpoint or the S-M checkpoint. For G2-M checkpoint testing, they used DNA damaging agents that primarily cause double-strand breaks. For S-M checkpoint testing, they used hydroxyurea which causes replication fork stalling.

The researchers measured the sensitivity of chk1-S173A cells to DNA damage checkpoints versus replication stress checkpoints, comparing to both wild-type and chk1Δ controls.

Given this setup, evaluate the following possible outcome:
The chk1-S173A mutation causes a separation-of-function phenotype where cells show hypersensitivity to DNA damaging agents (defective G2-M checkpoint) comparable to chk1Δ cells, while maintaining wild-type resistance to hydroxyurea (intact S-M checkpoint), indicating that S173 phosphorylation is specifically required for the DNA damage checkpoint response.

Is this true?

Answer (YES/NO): NO